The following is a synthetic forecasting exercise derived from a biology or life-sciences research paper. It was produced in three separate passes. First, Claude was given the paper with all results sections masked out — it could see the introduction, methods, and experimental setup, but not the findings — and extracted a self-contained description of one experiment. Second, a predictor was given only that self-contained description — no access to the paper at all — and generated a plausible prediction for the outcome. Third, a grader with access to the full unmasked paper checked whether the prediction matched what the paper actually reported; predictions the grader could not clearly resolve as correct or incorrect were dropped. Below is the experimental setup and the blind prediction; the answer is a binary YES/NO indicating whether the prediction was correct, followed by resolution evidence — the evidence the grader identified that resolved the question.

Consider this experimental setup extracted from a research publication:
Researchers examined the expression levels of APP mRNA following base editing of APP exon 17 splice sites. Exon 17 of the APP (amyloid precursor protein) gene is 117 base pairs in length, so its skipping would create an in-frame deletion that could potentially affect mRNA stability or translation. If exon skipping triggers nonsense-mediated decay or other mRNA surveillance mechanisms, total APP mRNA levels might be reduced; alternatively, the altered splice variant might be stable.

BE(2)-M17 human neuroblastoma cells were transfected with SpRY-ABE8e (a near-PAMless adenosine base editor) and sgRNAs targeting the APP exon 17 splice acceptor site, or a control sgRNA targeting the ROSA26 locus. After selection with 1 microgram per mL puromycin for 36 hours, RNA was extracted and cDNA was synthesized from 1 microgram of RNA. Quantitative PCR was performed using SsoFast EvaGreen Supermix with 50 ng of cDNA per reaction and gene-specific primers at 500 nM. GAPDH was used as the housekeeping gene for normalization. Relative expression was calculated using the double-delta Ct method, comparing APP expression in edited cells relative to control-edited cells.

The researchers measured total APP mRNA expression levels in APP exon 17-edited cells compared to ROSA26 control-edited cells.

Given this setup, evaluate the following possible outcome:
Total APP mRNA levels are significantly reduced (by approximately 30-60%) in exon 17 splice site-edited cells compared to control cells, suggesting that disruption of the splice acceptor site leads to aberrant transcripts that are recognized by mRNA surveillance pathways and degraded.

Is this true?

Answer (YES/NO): NO